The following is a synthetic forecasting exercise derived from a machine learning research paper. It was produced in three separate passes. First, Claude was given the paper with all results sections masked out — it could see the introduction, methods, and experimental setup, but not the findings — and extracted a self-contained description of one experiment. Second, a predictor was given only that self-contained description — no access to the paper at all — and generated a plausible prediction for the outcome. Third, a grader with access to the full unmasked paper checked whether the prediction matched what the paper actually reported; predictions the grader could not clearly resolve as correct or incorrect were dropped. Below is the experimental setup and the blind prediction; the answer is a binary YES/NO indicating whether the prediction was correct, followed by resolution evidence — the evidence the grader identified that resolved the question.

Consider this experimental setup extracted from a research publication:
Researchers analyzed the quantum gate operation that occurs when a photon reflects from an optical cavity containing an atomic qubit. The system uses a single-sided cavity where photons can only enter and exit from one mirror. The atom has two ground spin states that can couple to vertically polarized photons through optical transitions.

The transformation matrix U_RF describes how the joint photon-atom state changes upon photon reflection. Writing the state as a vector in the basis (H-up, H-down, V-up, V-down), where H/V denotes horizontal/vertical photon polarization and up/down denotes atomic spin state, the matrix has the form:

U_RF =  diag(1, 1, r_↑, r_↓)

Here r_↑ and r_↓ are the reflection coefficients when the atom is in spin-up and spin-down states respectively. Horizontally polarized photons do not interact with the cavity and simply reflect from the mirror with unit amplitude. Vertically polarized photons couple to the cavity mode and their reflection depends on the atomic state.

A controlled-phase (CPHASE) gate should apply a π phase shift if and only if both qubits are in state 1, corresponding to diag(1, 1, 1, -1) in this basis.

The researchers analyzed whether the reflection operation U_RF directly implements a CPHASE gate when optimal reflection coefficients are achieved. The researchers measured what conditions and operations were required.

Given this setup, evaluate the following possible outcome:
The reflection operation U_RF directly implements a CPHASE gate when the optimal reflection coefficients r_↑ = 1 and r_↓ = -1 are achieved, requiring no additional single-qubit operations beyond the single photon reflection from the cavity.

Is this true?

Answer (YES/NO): YES